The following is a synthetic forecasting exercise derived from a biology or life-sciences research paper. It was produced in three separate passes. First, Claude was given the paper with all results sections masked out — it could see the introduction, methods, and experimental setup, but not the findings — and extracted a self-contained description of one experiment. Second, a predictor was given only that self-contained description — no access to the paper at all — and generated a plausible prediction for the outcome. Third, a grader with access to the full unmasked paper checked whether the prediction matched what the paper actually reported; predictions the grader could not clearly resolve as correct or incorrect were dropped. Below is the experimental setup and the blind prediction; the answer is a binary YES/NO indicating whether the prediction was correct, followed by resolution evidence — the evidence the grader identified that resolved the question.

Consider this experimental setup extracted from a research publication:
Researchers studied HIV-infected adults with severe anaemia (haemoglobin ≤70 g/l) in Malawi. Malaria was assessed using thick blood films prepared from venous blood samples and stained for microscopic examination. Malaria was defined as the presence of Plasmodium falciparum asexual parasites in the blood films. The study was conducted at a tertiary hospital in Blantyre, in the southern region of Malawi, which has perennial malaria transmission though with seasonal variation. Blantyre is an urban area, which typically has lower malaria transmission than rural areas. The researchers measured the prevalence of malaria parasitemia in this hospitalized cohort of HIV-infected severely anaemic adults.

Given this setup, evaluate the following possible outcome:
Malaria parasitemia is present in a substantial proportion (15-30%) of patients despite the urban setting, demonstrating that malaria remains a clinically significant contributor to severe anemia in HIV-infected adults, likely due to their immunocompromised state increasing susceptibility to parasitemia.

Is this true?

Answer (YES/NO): NO